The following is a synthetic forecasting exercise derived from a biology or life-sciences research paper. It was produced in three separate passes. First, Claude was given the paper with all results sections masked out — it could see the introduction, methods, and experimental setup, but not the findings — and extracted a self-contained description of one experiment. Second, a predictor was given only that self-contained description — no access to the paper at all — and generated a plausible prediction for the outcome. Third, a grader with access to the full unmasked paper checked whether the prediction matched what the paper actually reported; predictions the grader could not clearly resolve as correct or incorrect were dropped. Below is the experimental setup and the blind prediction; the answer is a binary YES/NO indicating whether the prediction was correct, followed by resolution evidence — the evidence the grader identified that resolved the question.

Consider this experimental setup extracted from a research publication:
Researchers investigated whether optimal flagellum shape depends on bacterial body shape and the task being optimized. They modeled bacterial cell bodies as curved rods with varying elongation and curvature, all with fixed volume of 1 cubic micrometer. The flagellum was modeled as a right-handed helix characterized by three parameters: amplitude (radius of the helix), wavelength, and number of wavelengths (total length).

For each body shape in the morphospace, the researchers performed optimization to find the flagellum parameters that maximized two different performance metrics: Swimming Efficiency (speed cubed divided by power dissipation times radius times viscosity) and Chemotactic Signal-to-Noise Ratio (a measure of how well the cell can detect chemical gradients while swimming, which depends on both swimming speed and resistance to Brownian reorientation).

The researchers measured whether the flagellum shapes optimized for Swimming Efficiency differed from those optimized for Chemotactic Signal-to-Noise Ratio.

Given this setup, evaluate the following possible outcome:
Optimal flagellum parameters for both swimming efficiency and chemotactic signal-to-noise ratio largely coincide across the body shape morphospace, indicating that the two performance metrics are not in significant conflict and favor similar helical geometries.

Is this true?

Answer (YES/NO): NO